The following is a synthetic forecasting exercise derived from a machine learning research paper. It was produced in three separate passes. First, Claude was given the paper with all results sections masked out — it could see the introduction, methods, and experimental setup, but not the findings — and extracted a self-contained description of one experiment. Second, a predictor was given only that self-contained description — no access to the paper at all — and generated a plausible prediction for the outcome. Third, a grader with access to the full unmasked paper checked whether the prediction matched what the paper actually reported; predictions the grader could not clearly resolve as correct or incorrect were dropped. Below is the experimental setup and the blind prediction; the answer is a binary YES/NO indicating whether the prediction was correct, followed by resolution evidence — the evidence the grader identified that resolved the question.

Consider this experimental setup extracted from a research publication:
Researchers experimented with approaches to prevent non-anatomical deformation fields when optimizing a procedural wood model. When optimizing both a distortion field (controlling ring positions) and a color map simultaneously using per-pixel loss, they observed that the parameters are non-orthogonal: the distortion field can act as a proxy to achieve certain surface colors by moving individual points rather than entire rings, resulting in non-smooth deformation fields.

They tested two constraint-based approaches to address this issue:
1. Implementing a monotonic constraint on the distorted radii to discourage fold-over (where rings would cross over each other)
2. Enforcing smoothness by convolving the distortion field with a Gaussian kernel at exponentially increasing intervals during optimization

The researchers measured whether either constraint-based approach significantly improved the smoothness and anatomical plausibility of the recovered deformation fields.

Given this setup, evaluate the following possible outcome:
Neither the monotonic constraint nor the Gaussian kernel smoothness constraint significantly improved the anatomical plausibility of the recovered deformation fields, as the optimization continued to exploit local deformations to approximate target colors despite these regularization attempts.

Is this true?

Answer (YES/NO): YES